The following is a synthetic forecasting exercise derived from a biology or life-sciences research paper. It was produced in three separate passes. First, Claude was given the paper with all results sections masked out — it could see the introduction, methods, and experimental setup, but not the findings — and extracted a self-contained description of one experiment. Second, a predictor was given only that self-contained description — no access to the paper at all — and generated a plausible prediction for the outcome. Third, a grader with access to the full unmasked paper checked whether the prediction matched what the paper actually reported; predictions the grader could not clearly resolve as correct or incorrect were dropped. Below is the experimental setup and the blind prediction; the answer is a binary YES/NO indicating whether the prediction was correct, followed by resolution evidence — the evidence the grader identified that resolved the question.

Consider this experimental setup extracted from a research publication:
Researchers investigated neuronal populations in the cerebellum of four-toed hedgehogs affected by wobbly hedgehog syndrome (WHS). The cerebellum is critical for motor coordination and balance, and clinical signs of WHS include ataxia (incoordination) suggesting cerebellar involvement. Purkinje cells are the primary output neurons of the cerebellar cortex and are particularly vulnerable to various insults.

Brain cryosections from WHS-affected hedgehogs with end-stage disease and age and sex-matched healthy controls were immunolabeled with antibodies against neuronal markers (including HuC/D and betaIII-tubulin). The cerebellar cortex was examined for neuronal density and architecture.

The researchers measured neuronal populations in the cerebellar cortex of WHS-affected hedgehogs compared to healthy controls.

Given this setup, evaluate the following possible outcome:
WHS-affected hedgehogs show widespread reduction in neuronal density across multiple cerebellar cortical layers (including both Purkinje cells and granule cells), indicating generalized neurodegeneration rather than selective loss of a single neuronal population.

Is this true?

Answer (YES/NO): NO